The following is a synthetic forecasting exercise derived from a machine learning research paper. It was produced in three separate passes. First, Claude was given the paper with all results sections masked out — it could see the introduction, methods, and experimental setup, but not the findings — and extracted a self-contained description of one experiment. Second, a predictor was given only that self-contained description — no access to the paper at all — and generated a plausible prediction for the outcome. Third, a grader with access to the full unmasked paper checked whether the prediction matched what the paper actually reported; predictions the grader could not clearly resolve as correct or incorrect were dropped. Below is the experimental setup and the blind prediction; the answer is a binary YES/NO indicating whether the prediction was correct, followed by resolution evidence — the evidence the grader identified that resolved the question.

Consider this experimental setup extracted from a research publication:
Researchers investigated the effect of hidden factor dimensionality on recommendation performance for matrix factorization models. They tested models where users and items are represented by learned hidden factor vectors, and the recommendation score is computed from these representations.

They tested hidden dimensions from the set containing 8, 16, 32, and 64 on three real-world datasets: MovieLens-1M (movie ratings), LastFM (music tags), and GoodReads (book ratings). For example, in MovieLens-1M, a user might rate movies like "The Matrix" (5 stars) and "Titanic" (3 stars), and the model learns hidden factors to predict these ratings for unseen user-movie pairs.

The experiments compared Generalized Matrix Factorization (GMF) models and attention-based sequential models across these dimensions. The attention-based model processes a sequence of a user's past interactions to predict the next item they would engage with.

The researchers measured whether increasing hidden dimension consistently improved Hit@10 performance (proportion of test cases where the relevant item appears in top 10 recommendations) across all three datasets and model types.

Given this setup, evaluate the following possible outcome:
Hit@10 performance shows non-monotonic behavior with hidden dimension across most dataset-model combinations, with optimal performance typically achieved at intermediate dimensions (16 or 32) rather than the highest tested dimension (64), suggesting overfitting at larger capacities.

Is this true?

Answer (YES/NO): NO